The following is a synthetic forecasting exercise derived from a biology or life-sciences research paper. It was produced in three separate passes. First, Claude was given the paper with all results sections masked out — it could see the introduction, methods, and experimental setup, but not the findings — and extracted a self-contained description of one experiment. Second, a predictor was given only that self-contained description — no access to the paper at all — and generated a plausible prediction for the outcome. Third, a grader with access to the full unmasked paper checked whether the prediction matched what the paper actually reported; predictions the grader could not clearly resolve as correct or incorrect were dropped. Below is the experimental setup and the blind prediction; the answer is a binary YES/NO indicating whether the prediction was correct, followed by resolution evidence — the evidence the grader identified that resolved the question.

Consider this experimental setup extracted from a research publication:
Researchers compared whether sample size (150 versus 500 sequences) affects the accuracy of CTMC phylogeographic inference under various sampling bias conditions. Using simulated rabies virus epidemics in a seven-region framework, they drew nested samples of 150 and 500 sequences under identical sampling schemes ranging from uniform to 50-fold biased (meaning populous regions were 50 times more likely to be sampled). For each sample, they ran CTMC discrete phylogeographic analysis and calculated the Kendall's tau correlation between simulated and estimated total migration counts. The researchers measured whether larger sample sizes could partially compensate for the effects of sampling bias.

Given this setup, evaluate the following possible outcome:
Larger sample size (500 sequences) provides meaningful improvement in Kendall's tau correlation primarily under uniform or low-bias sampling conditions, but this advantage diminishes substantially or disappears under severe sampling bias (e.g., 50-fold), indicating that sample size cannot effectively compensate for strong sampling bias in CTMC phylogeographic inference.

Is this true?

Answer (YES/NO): NO